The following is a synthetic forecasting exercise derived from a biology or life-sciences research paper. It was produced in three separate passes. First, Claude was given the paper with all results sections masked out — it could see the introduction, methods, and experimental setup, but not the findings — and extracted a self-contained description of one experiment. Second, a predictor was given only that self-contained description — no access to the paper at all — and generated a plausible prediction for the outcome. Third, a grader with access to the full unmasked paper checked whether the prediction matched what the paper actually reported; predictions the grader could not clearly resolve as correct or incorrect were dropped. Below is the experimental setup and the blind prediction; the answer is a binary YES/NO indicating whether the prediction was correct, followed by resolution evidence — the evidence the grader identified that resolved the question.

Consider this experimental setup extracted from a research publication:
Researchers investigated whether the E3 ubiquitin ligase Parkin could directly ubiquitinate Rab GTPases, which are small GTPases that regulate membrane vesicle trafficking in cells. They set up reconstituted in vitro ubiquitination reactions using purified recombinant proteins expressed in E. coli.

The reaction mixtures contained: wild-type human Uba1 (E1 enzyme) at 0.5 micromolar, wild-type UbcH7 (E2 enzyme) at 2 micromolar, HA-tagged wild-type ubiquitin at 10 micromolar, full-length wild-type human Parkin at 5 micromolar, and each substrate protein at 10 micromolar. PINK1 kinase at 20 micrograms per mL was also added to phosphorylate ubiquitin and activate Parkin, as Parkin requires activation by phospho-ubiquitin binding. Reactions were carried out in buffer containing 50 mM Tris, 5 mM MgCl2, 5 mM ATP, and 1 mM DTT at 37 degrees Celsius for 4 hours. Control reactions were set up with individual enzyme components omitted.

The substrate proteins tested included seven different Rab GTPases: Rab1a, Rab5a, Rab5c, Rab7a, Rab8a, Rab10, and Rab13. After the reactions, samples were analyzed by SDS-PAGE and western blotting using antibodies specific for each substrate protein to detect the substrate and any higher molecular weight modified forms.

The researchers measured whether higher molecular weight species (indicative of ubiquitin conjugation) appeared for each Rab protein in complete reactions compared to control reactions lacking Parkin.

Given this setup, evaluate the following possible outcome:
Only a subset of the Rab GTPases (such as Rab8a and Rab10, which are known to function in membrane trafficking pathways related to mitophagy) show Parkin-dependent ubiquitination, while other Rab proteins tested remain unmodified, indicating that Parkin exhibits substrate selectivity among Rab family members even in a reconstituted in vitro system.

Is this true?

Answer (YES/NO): NO